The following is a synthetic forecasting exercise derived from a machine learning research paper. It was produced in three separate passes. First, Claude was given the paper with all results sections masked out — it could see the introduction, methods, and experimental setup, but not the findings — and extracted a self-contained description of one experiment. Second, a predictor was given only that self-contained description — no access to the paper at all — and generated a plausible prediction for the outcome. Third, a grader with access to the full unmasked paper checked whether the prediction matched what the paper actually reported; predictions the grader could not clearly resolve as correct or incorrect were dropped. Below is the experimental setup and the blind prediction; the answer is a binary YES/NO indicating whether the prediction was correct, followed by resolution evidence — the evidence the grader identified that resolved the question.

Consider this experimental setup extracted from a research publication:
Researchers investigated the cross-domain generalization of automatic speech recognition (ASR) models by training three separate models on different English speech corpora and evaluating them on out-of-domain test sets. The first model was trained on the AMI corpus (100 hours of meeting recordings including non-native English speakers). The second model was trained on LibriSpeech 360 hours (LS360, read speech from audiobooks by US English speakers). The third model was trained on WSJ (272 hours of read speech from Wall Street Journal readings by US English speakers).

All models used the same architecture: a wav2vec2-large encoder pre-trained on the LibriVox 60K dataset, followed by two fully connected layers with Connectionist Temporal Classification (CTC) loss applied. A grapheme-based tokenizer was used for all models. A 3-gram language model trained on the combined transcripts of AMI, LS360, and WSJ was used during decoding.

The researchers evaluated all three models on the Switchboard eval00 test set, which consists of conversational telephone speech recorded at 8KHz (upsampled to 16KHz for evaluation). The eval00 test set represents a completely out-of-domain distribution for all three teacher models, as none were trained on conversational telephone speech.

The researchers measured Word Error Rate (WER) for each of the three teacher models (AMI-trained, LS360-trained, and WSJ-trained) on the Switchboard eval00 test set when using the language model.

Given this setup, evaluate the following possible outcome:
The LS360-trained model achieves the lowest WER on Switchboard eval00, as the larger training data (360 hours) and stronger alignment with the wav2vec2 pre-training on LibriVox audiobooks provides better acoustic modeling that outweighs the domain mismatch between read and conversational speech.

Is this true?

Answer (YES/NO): YES